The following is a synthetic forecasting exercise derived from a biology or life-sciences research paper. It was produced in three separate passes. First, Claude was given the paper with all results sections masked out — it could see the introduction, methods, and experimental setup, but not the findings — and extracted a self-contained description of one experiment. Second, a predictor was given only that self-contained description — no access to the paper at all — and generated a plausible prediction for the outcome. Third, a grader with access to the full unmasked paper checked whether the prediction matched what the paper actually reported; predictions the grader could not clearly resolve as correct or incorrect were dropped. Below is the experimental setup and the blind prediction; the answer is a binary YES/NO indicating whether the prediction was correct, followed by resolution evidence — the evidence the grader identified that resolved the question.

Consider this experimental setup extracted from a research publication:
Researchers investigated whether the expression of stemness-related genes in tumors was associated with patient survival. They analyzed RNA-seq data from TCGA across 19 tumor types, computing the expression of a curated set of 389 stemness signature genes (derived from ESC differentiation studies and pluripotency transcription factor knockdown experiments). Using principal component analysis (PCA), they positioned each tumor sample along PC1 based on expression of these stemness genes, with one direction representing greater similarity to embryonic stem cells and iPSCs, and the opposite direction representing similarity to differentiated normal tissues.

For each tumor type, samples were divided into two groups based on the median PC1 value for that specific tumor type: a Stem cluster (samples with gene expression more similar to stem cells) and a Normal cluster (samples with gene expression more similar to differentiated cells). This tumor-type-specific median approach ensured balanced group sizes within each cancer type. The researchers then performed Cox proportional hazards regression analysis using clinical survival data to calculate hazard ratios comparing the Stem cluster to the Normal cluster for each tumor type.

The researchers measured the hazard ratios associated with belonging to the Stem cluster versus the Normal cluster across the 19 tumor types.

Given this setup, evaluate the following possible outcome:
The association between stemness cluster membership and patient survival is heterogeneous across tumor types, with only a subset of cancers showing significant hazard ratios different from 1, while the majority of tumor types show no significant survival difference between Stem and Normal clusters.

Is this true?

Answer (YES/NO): YES